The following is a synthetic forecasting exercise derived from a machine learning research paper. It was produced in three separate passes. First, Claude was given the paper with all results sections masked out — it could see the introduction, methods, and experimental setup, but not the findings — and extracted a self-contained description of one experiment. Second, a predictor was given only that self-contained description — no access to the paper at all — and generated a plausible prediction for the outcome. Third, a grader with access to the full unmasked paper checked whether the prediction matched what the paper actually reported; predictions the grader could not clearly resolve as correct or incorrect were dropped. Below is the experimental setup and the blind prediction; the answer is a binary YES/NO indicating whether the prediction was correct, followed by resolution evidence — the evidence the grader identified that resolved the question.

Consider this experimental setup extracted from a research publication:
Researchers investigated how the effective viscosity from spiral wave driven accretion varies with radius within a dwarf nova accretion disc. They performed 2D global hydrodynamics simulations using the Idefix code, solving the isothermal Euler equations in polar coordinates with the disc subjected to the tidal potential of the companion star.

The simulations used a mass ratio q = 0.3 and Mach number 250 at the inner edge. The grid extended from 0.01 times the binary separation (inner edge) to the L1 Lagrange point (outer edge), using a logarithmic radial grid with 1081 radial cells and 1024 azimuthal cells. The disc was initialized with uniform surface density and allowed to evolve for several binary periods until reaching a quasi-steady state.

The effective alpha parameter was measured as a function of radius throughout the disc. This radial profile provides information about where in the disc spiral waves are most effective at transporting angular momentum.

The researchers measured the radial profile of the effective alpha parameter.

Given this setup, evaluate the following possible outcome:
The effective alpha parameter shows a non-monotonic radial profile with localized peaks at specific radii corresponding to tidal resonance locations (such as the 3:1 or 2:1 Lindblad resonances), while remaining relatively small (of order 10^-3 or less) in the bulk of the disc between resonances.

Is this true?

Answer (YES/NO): NO